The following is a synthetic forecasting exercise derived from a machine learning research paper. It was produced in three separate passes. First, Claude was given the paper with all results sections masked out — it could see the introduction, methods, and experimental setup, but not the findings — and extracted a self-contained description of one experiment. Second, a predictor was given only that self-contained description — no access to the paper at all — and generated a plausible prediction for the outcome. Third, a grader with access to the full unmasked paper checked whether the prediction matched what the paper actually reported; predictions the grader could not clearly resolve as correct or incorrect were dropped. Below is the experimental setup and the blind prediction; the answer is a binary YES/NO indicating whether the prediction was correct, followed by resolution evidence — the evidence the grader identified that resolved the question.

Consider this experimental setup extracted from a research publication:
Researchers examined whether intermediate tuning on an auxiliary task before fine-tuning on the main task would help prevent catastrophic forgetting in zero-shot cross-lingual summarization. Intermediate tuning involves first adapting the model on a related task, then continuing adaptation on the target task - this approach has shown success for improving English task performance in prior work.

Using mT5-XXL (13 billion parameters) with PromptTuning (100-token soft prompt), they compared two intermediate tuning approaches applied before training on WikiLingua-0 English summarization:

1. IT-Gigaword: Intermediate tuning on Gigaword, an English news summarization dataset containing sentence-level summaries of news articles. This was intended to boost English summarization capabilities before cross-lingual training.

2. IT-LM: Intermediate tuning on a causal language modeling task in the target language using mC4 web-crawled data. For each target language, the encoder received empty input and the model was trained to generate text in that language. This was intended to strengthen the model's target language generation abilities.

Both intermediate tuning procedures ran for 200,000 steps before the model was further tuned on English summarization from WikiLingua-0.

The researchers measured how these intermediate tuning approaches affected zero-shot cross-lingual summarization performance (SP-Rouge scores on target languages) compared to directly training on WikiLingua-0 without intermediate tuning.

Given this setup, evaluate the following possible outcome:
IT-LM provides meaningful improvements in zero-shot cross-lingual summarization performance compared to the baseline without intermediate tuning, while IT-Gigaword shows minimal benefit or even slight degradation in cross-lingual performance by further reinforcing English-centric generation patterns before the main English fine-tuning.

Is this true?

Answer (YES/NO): NO